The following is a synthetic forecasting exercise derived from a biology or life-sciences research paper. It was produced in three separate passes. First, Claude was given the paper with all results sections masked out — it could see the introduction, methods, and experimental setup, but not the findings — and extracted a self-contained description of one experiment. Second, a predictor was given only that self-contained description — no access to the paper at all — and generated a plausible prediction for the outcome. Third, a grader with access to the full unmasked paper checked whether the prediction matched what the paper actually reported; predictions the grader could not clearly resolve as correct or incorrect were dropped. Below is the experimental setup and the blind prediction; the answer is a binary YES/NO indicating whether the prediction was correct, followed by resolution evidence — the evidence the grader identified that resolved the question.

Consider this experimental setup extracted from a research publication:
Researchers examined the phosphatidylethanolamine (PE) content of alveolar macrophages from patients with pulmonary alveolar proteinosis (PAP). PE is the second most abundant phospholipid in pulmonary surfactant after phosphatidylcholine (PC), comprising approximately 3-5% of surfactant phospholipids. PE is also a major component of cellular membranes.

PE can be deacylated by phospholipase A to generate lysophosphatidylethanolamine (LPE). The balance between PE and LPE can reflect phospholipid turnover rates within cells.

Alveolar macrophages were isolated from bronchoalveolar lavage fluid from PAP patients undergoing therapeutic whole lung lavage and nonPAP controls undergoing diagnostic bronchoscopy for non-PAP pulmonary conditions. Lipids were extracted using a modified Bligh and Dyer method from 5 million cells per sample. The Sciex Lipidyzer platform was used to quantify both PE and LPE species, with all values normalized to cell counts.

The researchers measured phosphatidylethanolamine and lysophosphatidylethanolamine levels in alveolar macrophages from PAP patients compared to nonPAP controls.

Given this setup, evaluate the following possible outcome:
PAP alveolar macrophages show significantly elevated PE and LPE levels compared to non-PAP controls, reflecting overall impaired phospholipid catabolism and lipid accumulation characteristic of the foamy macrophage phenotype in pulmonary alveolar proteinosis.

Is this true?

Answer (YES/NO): NO